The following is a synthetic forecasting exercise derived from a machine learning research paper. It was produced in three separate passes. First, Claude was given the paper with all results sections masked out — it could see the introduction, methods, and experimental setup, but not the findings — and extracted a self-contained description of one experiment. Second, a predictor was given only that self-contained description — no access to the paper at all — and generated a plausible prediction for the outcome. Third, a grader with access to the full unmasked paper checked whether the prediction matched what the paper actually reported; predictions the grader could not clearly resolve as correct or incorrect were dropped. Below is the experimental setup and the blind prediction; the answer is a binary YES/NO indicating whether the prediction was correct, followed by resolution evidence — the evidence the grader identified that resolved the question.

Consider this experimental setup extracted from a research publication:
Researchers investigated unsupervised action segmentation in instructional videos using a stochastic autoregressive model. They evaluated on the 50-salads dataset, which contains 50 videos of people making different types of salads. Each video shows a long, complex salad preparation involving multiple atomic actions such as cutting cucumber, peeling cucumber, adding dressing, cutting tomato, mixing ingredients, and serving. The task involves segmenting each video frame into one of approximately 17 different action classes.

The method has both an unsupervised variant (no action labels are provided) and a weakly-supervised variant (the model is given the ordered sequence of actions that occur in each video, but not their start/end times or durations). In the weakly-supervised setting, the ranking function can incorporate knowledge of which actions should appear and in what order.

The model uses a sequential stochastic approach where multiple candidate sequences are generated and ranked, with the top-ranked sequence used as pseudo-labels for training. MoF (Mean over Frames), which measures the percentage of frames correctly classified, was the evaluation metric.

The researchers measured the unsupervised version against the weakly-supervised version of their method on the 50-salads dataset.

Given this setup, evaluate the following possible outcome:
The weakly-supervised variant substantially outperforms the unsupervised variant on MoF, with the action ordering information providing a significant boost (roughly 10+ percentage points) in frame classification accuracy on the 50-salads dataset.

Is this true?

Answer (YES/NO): YES